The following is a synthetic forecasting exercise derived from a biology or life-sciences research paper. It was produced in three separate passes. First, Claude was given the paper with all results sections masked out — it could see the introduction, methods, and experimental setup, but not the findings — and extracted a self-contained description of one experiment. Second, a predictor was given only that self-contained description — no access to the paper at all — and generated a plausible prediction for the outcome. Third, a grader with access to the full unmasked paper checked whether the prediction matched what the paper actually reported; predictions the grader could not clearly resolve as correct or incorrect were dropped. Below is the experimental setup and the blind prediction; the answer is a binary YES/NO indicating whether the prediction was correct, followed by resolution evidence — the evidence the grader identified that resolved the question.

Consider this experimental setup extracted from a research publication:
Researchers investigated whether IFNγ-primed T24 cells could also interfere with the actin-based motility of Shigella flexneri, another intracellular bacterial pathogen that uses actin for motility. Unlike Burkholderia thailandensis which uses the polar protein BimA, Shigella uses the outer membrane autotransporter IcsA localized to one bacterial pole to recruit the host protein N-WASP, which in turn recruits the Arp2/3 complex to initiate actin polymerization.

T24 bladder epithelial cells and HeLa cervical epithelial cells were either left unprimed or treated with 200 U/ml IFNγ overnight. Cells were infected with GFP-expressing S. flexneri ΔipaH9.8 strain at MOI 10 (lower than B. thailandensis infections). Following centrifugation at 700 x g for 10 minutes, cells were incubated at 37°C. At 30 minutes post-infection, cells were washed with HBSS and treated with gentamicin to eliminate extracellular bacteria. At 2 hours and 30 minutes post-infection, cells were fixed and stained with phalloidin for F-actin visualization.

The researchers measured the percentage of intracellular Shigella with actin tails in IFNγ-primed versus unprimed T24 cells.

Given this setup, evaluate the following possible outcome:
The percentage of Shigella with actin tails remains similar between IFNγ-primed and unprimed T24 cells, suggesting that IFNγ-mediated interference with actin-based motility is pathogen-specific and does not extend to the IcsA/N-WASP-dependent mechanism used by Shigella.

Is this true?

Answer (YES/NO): NO